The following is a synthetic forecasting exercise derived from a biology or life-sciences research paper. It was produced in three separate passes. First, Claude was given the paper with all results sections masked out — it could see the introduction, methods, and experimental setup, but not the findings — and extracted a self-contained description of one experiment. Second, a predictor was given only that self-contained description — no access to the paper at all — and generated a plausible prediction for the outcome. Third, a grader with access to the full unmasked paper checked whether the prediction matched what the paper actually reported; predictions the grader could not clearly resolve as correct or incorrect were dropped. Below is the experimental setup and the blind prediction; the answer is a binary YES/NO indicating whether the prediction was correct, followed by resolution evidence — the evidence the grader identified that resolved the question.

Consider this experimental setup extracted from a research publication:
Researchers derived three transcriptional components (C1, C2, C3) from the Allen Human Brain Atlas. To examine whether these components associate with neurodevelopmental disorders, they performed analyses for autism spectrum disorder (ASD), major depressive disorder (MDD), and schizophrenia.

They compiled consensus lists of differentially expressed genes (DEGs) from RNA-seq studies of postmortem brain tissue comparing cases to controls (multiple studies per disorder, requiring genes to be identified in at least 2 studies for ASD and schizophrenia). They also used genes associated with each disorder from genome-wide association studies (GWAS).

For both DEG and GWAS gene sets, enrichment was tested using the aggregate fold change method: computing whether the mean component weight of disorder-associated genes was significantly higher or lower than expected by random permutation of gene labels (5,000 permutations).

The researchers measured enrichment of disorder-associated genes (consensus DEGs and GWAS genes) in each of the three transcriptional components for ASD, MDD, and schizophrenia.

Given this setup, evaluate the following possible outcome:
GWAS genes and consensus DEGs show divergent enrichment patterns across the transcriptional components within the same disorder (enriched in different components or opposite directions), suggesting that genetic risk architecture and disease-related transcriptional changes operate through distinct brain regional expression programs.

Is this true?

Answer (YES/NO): NO